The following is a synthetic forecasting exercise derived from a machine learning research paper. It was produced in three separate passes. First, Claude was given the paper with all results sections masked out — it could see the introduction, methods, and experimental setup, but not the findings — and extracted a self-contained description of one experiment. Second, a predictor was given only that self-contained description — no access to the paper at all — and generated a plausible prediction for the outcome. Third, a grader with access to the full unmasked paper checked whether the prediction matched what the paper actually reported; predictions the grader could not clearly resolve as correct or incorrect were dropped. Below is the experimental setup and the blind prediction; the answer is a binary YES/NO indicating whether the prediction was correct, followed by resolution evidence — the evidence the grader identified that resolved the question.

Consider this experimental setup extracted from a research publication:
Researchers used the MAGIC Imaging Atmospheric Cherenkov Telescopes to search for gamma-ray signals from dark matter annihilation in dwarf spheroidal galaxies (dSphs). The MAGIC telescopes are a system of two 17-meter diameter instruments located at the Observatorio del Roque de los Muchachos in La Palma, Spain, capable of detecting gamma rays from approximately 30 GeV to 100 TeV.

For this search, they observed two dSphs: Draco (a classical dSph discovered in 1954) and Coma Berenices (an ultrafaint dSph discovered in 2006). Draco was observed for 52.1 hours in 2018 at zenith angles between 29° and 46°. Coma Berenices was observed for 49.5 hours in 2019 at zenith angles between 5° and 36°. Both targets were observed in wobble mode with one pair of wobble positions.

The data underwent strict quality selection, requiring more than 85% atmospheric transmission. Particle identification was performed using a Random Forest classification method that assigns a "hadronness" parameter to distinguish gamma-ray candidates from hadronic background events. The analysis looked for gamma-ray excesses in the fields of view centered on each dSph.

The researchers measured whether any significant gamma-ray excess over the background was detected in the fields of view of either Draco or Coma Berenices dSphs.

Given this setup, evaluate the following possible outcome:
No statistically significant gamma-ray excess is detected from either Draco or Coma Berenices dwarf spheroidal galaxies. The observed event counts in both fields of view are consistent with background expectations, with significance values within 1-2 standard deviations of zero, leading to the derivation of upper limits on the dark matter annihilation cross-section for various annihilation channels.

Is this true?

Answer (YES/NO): YES